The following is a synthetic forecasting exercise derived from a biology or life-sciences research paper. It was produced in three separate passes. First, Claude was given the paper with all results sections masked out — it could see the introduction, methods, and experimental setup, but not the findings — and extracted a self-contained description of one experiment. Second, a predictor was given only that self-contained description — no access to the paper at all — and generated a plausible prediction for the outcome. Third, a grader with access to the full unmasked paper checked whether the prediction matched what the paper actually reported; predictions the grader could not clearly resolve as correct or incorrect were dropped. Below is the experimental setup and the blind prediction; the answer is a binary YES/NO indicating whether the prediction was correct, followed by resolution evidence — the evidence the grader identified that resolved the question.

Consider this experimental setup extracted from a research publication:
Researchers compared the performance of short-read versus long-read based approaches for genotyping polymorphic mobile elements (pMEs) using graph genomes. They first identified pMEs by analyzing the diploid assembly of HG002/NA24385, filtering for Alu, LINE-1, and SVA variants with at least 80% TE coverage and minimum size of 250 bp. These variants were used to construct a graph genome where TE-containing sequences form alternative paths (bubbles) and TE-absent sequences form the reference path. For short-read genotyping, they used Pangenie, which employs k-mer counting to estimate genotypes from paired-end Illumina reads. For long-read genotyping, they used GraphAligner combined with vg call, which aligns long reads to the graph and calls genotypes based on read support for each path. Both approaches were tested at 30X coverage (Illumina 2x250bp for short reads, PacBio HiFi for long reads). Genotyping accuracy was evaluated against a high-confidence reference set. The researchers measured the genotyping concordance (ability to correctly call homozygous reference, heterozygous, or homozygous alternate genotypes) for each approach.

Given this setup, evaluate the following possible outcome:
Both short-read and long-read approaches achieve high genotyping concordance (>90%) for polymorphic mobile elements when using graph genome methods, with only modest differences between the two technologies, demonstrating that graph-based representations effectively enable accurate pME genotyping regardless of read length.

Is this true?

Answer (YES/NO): YES